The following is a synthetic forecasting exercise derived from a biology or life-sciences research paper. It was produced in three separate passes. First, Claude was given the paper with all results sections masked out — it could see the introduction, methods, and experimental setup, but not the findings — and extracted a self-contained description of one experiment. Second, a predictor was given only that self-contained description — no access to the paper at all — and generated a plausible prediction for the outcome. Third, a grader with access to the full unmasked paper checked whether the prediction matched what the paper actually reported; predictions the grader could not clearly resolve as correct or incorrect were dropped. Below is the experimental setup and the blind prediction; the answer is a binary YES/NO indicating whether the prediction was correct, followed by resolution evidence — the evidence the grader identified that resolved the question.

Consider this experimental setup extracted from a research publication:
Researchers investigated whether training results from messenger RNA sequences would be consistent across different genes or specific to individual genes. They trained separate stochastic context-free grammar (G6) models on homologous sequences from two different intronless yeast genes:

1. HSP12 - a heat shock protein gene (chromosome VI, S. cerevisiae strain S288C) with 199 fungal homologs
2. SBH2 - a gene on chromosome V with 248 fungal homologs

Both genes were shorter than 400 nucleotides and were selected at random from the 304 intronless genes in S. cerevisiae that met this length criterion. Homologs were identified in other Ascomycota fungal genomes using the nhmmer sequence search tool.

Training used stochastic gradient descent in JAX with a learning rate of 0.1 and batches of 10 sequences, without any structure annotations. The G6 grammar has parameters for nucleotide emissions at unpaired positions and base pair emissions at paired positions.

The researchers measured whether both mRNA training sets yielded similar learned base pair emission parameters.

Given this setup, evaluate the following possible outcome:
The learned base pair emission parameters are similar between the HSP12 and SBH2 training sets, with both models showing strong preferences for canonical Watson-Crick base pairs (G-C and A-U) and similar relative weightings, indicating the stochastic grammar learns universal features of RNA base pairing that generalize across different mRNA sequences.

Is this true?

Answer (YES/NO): NO